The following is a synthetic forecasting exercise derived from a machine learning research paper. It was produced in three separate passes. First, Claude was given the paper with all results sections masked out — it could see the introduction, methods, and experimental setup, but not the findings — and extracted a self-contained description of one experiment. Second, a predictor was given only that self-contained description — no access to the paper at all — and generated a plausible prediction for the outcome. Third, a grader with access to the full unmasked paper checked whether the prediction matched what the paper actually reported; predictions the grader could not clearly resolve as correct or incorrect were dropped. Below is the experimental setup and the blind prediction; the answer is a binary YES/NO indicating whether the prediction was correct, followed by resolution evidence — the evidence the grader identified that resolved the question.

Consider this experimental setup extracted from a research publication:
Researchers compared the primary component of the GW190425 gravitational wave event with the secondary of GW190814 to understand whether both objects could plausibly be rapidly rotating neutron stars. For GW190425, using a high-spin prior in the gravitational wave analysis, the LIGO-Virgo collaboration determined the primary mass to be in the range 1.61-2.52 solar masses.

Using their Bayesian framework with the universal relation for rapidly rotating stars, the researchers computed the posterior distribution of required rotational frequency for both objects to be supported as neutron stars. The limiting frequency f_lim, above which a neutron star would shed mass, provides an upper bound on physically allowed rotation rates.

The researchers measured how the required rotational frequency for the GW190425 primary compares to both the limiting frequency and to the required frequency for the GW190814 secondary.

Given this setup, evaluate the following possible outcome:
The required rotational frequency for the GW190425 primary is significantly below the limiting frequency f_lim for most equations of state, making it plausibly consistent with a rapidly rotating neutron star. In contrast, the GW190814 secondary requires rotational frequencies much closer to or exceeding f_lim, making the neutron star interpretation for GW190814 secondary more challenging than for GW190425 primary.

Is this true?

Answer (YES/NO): YES